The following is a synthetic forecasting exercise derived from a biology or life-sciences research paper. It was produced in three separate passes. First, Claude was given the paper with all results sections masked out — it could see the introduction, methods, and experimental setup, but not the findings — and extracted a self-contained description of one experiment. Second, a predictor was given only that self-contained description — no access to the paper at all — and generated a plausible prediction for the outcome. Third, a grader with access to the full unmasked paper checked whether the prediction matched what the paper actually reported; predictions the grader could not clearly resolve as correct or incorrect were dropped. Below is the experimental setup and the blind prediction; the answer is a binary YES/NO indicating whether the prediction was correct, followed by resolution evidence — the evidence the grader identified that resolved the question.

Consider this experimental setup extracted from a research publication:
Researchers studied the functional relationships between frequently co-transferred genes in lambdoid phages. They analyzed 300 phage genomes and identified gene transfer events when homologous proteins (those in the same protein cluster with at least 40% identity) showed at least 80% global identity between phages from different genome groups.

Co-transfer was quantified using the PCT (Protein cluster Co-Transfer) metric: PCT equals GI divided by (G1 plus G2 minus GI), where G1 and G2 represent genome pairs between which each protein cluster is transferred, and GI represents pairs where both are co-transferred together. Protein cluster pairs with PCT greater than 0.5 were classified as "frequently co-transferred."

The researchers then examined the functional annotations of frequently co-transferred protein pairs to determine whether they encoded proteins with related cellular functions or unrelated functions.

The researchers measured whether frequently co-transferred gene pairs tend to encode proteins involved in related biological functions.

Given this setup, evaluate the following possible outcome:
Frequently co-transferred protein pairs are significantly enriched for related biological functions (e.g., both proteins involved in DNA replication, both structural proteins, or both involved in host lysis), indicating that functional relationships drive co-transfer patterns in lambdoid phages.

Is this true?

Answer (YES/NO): YES